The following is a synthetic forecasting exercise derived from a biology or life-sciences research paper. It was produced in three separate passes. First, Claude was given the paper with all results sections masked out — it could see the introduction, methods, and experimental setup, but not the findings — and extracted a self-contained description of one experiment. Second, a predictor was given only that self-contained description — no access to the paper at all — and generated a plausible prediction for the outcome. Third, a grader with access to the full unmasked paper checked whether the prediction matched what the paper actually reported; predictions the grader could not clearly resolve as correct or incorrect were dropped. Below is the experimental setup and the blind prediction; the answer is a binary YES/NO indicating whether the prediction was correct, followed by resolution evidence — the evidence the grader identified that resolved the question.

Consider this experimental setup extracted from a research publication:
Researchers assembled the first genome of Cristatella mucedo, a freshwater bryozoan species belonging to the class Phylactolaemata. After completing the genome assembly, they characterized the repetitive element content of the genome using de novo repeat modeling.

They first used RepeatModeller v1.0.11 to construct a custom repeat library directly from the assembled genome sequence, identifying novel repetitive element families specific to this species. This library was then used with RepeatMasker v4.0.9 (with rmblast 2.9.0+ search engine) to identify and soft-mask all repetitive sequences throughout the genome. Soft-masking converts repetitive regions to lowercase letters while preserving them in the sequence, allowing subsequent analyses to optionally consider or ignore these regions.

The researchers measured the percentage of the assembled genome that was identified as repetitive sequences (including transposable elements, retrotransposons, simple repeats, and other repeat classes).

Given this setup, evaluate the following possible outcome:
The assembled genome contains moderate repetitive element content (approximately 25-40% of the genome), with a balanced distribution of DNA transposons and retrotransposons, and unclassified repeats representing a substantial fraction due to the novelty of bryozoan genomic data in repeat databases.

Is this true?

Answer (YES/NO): NO